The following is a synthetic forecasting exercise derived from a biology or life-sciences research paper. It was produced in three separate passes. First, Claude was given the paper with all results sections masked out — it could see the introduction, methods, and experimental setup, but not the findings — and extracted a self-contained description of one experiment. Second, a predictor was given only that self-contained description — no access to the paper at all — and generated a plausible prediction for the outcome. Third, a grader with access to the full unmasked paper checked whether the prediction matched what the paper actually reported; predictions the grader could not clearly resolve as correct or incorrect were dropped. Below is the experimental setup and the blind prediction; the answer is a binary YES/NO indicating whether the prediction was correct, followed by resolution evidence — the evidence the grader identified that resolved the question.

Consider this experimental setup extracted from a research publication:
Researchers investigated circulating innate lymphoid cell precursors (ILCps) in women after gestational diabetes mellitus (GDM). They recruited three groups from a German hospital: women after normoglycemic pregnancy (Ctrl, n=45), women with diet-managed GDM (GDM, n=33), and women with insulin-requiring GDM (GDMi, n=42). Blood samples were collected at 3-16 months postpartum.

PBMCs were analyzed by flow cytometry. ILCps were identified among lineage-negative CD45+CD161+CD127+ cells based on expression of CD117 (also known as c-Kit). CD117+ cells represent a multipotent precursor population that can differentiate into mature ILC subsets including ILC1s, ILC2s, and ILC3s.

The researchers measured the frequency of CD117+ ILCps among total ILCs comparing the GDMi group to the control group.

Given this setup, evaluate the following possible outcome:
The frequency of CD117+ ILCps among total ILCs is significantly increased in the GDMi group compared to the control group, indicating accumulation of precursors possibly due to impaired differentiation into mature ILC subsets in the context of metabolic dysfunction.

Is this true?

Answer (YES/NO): NO